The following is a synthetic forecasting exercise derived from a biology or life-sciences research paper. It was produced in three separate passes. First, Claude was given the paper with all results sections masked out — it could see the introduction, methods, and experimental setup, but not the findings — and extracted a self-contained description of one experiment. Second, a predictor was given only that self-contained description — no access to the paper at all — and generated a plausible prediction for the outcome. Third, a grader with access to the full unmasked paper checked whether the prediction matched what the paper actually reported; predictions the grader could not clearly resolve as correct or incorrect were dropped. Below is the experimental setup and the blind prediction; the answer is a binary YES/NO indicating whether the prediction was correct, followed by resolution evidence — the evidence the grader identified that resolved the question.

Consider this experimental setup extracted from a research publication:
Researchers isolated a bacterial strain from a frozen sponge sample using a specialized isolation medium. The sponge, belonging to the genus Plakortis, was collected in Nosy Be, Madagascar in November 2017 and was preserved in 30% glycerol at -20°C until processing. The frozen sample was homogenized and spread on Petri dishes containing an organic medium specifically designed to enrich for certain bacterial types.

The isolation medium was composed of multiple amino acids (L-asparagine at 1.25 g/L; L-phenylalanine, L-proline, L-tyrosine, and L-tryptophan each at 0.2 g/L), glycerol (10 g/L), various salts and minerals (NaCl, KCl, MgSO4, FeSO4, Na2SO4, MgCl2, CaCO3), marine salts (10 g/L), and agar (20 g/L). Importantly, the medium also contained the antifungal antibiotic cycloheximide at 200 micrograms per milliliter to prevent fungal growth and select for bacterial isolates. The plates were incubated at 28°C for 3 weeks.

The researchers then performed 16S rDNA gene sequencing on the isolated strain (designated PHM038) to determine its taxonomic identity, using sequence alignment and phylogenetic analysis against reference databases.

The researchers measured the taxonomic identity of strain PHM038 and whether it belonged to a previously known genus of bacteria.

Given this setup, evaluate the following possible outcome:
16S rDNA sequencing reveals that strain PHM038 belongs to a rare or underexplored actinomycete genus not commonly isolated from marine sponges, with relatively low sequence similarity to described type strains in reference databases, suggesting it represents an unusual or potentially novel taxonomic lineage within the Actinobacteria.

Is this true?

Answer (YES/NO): NO